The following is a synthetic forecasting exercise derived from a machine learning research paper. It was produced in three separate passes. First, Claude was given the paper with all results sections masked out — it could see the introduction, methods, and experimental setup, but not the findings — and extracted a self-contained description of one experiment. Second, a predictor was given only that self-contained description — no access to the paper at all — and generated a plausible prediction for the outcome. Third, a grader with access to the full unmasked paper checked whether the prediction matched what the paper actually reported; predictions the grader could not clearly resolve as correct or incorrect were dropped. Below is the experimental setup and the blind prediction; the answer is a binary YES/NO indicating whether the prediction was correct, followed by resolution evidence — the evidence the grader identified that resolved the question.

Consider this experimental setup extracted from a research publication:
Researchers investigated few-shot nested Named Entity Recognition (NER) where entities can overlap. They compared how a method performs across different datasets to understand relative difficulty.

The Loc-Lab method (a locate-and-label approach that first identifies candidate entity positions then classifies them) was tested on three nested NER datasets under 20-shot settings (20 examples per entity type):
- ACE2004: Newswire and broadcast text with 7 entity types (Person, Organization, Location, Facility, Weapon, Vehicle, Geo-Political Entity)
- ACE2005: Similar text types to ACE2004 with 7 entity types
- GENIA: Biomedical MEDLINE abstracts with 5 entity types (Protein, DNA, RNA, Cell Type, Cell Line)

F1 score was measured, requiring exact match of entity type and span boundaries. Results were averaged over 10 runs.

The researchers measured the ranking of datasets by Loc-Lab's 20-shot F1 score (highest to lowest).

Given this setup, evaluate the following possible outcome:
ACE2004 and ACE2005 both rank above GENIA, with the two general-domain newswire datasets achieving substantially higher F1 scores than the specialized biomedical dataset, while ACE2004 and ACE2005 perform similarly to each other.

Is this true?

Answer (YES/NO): NO